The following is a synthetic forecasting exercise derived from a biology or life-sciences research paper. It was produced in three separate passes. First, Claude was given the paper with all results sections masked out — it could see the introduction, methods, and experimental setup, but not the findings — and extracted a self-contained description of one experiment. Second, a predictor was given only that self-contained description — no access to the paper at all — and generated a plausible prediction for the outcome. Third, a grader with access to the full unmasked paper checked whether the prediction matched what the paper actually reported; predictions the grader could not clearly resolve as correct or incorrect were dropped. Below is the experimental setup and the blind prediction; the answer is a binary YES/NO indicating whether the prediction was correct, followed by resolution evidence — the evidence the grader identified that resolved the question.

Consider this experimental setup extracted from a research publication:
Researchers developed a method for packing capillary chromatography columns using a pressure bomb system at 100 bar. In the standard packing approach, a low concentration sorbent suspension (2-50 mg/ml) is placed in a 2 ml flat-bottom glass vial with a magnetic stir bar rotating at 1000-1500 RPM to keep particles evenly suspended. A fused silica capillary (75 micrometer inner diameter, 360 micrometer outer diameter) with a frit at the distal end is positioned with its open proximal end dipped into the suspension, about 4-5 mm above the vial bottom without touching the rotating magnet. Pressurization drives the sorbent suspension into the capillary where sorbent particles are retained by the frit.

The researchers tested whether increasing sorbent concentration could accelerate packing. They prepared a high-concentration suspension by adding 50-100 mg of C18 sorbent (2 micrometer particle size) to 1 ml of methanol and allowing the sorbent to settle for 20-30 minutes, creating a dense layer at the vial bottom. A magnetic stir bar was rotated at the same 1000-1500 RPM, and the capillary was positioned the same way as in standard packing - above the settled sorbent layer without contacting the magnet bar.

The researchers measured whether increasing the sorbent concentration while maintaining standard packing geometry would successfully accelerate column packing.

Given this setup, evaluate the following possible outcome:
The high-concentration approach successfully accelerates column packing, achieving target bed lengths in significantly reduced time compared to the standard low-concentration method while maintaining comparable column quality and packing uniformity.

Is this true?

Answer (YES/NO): NO